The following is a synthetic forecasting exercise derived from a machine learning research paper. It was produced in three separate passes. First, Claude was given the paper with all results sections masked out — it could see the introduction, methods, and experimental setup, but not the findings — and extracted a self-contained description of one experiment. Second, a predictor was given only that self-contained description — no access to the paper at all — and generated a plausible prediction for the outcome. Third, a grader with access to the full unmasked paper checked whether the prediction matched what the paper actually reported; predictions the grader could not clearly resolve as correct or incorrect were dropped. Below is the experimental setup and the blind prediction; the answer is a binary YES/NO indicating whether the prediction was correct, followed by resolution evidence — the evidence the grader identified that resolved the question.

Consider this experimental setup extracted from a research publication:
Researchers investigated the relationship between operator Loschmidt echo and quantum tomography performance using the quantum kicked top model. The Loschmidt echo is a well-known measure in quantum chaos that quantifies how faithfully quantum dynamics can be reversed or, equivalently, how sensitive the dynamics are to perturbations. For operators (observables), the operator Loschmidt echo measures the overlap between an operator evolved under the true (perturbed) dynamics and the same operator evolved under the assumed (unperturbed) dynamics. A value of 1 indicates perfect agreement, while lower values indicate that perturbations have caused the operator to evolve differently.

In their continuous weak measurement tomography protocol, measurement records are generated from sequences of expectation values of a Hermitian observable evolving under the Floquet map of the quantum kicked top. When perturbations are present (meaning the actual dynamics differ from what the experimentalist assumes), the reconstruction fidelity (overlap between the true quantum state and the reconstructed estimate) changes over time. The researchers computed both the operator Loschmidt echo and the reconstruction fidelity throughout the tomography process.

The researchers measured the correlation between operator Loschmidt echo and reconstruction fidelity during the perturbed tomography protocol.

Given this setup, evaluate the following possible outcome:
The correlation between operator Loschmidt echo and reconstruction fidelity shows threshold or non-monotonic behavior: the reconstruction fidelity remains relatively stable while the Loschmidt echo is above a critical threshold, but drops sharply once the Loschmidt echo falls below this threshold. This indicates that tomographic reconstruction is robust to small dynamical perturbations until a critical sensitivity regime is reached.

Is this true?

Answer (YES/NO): NO